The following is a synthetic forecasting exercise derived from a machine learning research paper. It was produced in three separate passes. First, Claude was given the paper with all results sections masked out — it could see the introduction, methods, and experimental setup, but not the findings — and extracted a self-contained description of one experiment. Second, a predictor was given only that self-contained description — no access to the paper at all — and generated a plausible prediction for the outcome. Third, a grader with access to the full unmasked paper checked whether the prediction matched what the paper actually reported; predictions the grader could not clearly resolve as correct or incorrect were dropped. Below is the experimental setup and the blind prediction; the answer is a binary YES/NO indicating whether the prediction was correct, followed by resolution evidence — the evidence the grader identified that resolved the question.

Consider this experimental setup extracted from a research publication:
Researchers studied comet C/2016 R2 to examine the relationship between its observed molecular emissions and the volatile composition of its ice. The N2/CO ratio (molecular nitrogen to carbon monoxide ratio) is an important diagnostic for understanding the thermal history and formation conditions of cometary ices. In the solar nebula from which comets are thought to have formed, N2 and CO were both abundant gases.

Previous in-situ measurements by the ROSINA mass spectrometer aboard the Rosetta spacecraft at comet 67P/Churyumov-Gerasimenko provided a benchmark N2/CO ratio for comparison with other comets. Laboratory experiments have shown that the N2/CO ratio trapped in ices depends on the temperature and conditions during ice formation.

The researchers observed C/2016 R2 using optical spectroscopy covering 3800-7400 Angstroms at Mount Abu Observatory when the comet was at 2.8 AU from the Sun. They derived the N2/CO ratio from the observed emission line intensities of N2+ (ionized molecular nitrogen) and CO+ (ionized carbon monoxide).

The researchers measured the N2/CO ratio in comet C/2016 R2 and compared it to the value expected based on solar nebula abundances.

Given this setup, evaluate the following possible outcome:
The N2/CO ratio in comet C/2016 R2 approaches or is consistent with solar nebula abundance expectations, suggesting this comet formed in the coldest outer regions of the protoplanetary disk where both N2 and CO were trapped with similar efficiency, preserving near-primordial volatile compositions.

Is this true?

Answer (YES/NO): NO